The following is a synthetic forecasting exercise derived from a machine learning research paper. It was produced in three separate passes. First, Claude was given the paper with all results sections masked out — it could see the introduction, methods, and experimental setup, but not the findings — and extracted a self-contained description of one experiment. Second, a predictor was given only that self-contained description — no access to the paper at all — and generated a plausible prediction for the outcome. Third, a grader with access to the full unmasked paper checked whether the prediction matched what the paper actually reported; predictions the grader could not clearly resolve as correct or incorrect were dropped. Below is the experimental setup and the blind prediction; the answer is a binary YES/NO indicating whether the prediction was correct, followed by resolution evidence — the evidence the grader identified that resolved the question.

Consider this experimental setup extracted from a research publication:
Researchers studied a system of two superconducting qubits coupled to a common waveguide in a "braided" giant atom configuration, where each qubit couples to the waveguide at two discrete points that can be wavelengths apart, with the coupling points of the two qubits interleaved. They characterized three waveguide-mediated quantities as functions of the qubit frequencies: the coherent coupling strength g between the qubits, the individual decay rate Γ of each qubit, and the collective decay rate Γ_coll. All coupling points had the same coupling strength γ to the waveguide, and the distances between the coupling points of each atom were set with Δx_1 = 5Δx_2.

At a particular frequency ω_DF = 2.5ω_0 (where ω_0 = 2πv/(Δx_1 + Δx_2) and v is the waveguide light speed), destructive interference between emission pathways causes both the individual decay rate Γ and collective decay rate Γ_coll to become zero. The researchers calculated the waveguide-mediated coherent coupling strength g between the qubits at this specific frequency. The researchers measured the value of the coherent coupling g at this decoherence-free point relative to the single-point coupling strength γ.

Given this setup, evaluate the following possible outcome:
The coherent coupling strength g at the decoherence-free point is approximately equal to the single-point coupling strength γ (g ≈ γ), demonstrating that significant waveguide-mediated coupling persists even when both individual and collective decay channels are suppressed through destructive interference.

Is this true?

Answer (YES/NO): NO